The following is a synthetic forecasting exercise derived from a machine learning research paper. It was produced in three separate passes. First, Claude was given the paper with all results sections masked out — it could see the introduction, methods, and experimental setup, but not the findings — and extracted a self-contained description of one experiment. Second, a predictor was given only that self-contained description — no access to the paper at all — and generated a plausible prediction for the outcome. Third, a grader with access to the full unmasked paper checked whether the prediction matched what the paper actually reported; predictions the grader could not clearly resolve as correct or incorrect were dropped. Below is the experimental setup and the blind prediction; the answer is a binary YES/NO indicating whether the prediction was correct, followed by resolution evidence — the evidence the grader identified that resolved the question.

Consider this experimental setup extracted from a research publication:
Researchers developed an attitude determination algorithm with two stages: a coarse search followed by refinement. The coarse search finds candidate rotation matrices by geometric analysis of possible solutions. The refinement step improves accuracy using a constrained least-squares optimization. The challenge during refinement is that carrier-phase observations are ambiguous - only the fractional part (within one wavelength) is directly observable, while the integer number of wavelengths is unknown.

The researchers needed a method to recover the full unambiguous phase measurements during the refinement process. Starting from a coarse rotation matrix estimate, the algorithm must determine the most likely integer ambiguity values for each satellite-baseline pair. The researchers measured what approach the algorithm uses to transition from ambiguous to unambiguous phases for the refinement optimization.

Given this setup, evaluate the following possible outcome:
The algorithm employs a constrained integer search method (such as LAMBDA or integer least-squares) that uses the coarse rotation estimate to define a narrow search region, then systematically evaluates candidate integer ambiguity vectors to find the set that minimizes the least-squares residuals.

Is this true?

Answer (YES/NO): NO